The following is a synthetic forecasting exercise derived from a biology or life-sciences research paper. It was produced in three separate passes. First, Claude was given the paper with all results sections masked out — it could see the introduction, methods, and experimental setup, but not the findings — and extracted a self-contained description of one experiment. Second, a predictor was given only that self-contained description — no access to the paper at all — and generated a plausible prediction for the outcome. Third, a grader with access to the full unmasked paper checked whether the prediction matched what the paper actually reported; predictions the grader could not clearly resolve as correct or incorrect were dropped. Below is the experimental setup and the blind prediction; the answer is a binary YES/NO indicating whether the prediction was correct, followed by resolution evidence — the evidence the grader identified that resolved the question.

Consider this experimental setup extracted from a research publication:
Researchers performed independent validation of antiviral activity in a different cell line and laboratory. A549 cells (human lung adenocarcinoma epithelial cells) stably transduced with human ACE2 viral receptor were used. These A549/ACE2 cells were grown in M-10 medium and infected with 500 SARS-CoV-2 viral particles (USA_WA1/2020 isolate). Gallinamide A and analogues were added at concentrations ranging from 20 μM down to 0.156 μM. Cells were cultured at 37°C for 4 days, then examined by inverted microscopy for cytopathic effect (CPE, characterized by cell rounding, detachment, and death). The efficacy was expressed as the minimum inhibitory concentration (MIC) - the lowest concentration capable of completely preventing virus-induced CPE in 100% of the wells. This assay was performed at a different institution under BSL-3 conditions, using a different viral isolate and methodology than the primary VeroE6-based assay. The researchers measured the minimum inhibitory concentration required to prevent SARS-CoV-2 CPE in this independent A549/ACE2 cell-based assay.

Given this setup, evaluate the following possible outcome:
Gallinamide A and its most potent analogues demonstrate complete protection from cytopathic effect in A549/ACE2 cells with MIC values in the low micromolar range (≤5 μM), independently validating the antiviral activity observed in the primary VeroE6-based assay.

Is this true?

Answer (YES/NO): NO